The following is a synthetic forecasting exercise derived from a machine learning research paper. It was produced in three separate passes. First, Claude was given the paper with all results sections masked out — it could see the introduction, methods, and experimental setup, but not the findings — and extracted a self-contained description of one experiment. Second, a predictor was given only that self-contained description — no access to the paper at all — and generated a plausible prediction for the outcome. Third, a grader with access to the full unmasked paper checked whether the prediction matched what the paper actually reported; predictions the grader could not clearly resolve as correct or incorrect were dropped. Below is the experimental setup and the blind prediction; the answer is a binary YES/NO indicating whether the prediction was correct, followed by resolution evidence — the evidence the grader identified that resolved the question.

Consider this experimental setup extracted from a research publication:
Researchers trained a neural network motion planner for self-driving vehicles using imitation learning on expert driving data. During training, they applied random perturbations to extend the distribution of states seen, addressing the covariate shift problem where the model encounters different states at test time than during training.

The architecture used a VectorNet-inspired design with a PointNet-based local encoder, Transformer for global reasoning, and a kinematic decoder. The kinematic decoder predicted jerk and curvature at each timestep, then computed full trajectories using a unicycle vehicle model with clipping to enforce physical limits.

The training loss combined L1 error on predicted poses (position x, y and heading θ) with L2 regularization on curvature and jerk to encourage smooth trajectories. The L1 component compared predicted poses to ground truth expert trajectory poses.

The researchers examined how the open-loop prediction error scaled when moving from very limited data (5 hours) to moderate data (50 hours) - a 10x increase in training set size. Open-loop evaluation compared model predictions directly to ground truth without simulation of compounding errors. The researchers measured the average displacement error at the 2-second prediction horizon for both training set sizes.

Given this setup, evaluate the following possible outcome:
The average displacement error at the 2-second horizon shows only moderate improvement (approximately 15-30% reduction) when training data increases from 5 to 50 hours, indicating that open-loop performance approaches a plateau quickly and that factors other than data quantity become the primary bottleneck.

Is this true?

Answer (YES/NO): NO